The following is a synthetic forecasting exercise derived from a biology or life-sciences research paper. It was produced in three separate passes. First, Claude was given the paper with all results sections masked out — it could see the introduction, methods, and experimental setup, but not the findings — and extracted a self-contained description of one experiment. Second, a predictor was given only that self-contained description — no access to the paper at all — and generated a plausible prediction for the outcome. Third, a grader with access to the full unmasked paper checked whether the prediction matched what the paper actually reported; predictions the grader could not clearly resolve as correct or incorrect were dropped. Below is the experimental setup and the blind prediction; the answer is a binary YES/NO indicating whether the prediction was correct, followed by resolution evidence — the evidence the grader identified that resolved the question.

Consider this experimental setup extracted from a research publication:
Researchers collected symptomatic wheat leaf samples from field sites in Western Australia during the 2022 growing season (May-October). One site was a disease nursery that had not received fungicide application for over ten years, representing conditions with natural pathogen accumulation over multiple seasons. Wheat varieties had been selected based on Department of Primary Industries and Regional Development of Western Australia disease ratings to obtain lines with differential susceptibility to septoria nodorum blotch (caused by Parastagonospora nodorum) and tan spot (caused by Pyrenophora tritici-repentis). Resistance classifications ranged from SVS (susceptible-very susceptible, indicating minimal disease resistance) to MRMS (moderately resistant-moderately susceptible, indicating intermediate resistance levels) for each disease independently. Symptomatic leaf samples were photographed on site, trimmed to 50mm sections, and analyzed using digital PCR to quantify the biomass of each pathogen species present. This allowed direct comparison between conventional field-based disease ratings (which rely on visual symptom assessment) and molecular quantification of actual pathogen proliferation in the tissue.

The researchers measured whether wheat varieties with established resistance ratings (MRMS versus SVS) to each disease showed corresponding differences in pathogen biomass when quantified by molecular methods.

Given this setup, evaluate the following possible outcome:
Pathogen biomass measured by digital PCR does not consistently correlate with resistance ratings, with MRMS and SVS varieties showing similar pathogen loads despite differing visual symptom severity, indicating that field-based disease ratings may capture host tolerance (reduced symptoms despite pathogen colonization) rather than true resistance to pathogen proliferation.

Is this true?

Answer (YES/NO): NO